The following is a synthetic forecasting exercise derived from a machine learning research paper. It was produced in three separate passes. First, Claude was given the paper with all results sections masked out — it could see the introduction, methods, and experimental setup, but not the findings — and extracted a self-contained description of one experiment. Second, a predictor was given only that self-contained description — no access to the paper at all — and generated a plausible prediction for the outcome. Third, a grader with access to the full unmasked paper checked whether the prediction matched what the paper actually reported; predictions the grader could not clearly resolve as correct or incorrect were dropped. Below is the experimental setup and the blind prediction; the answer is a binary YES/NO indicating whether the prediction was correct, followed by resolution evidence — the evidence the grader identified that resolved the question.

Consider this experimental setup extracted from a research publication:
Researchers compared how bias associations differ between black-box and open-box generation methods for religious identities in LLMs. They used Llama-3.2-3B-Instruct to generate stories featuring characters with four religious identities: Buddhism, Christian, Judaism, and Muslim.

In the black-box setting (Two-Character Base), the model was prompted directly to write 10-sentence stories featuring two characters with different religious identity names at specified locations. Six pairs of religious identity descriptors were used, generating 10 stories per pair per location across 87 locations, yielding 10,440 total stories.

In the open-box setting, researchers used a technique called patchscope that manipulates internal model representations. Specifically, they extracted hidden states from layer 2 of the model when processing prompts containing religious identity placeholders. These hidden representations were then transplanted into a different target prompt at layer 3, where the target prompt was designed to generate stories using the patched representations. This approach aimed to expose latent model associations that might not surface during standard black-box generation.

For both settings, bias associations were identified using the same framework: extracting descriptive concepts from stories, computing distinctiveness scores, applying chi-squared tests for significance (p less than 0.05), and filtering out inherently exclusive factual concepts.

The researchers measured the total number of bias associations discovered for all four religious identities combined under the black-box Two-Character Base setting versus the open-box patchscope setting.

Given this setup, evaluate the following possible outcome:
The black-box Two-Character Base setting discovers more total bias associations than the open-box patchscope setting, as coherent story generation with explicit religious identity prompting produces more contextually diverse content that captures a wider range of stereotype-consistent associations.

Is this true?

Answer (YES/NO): YES